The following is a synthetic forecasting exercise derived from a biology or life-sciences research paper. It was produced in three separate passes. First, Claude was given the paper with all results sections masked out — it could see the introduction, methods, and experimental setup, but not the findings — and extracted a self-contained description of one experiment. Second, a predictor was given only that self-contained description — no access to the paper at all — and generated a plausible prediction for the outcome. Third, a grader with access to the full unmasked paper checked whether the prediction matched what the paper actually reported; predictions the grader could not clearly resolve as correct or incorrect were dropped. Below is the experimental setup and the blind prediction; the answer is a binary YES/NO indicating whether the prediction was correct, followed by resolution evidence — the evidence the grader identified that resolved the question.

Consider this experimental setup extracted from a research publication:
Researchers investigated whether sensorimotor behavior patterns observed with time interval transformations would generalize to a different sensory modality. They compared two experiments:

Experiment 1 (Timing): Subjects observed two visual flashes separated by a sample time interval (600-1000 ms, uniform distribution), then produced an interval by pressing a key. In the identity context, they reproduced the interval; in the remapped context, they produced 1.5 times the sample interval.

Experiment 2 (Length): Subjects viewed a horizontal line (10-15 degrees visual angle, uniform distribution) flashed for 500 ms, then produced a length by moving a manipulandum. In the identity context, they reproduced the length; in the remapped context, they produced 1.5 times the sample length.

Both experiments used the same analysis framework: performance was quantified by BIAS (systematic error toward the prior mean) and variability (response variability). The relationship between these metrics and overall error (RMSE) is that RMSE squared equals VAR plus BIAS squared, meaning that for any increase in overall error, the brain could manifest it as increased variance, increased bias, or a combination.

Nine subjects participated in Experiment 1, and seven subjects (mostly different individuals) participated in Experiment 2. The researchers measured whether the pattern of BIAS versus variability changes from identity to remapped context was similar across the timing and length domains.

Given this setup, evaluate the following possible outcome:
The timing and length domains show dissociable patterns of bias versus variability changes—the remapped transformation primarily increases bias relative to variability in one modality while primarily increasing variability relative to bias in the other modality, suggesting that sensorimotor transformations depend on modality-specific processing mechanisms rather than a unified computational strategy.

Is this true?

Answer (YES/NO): NO